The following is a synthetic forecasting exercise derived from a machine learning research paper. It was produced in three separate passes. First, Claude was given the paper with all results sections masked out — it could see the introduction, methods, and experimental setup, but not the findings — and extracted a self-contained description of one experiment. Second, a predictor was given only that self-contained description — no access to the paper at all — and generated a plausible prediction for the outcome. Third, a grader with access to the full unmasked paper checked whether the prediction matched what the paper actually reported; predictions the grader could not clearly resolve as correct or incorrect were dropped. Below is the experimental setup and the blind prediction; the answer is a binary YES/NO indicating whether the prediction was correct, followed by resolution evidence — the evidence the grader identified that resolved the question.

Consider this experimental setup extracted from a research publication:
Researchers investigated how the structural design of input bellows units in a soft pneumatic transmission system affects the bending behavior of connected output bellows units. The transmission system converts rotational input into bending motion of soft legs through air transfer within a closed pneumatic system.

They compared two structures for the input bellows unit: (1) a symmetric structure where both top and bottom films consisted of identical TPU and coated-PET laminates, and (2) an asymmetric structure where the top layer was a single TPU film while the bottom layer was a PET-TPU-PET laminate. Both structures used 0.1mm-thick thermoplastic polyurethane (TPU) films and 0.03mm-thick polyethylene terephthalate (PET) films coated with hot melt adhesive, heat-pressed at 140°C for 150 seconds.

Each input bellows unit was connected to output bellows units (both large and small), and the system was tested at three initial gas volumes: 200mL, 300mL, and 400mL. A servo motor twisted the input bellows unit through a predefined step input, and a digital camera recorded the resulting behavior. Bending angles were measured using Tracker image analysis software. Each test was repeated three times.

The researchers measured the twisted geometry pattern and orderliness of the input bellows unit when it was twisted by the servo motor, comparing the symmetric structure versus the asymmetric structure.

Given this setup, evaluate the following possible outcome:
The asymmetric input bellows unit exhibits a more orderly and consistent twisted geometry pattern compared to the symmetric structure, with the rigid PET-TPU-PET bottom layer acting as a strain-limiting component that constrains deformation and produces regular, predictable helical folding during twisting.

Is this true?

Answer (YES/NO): NO